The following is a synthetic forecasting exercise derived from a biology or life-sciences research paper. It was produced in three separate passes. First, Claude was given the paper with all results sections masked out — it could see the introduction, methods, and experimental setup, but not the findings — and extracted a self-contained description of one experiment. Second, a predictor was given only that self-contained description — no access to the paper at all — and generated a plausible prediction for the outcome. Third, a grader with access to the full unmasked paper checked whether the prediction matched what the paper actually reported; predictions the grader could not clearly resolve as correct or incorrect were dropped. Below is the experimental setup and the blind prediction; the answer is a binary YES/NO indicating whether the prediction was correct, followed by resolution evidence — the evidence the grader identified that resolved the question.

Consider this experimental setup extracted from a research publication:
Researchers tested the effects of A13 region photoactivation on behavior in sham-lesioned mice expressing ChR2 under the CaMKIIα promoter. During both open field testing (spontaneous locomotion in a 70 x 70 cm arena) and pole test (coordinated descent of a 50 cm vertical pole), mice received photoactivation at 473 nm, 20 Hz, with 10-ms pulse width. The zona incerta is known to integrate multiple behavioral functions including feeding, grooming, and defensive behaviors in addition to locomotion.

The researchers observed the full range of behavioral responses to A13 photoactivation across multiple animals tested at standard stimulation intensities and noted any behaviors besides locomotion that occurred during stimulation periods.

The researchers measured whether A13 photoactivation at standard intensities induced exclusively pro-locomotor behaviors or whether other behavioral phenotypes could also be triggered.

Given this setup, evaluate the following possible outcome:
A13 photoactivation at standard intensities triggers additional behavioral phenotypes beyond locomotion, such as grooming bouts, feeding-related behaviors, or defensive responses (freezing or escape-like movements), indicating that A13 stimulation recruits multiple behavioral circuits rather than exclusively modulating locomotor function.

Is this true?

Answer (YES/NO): NO